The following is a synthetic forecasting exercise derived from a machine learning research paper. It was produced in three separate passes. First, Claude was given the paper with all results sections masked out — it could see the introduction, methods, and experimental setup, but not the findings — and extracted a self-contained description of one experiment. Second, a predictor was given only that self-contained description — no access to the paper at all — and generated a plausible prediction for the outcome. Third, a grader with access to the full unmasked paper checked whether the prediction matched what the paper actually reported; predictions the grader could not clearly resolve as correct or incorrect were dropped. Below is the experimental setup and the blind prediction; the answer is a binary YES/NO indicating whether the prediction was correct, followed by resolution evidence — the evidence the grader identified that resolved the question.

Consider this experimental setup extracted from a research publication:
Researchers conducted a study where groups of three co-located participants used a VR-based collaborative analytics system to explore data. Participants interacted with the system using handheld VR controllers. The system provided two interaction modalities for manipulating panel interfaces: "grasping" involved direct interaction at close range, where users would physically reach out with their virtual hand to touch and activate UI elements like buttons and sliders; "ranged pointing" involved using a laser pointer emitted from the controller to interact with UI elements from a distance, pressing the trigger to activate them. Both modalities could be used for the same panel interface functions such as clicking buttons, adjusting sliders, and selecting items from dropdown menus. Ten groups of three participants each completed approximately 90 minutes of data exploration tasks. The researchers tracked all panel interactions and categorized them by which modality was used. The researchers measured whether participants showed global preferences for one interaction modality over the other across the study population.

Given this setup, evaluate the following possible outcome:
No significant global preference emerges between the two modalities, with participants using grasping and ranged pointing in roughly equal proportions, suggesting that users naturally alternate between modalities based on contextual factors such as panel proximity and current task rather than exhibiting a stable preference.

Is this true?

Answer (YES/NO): NO